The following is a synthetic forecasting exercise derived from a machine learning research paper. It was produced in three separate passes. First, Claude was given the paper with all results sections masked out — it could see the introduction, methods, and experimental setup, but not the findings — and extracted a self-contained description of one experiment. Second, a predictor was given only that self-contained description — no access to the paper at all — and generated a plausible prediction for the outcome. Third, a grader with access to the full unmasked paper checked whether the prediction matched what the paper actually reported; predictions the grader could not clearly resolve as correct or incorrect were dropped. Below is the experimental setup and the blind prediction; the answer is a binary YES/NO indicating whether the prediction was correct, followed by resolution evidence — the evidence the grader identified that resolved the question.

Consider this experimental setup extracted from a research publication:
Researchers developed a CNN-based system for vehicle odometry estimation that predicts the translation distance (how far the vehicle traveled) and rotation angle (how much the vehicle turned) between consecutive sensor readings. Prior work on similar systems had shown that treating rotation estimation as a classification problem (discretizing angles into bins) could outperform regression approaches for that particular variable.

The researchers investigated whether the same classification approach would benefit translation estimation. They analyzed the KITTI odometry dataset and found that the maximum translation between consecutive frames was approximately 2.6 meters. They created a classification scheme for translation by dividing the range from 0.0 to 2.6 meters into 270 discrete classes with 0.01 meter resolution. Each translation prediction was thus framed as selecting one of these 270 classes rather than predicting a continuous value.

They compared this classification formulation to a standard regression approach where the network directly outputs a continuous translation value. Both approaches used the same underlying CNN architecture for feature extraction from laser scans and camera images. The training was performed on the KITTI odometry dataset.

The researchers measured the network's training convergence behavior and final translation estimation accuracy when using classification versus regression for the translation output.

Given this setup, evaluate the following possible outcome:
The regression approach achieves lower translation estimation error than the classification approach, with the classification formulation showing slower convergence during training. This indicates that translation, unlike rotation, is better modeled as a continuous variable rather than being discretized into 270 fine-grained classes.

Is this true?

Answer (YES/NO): NO